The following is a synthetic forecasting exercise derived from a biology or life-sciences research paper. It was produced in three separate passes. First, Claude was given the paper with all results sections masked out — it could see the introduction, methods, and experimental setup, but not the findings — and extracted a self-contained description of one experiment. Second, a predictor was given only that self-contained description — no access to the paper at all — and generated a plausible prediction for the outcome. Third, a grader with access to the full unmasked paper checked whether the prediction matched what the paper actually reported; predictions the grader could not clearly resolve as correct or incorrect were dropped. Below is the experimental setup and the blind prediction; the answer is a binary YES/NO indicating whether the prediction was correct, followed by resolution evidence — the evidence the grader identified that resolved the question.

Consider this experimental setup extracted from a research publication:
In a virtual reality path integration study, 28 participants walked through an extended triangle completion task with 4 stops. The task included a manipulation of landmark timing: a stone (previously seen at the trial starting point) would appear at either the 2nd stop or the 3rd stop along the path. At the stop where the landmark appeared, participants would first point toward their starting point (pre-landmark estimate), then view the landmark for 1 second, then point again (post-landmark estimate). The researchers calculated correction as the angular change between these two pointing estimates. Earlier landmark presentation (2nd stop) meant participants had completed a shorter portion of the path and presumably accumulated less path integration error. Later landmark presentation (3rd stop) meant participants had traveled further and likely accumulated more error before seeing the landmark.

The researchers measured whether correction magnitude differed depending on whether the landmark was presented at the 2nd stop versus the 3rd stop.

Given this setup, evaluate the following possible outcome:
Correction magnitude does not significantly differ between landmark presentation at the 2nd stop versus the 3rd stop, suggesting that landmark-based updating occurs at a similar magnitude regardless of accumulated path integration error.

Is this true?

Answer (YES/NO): NO